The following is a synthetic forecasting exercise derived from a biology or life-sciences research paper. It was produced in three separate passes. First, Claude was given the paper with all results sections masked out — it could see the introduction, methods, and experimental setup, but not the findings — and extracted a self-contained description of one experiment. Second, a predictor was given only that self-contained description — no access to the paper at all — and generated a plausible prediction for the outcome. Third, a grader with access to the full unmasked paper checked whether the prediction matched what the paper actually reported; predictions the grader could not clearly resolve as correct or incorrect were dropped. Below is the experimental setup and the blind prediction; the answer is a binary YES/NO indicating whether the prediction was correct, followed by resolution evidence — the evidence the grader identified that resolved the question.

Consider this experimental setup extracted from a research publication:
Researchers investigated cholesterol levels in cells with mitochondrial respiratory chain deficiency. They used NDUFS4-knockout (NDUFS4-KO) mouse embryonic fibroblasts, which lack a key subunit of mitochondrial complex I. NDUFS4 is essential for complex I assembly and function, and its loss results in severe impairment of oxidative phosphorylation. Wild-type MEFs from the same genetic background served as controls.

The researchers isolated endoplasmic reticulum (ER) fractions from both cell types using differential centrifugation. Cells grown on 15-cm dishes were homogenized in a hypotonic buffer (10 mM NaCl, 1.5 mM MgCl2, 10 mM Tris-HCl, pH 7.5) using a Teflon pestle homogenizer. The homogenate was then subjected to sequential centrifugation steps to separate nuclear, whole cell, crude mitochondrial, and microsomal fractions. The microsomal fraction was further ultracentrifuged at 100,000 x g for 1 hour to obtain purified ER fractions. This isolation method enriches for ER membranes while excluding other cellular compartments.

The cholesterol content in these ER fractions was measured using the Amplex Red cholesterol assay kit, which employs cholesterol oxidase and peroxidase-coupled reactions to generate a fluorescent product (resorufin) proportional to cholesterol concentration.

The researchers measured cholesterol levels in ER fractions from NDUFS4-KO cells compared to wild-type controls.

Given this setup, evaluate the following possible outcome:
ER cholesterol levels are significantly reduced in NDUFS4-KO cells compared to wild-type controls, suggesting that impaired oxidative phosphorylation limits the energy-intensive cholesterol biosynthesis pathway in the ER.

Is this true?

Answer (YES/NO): NO